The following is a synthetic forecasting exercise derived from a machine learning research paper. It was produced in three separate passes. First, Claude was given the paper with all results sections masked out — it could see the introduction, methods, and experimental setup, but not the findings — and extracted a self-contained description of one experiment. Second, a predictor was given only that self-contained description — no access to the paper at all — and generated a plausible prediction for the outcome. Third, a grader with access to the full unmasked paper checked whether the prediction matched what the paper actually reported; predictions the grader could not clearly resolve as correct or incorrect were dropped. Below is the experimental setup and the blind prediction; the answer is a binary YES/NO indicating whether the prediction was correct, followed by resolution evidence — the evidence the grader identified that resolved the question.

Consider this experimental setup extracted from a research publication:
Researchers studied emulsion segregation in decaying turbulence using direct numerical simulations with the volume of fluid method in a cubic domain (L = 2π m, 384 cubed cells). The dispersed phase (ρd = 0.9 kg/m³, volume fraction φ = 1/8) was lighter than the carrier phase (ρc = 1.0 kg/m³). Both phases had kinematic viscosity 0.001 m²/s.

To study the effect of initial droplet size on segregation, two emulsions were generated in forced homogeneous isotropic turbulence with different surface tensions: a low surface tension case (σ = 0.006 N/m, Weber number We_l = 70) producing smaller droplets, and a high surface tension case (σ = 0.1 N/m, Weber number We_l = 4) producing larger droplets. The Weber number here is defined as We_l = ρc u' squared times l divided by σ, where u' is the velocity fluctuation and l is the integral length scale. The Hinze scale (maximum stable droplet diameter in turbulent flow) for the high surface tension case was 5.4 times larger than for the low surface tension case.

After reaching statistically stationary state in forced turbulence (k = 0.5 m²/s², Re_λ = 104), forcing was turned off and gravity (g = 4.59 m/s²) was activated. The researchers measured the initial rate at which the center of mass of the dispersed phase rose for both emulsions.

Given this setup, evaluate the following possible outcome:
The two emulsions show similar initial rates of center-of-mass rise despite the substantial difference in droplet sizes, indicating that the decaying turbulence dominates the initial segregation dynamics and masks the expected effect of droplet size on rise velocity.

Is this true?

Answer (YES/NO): NO